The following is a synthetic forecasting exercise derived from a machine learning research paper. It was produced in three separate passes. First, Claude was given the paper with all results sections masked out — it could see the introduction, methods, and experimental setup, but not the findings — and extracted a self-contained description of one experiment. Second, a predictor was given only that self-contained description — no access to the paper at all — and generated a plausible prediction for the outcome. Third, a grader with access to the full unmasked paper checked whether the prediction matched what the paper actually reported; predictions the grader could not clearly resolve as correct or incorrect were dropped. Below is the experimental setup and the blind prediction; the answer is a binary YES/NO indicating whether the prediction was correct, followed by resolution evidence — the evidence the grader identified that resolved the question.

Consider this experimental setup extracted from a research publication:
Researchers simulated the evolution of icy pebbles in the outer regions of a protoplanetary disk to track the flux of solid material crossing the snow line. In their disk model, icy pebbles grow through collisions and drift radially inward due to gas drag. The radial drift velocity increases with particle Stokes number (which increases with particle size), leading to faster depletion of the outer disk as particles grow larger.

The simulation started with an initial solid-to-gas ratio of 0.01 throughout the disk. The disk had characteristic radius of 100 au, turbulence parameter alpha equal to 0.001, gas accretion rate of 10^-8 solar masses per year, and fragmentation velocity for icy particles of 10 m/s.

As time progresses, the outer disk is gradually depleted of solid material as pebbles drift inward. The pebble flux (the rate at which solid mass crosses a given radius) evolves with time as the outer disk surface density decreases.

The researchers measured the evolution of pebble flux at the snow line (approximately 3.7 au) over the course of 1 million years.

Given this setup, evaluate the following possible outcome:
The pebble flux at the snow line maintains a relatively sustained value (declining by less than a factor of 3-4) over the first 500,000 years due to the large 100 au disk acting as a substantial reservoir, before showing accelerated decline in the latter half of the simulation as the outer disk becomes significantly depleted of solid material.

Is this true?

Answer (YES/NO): NO